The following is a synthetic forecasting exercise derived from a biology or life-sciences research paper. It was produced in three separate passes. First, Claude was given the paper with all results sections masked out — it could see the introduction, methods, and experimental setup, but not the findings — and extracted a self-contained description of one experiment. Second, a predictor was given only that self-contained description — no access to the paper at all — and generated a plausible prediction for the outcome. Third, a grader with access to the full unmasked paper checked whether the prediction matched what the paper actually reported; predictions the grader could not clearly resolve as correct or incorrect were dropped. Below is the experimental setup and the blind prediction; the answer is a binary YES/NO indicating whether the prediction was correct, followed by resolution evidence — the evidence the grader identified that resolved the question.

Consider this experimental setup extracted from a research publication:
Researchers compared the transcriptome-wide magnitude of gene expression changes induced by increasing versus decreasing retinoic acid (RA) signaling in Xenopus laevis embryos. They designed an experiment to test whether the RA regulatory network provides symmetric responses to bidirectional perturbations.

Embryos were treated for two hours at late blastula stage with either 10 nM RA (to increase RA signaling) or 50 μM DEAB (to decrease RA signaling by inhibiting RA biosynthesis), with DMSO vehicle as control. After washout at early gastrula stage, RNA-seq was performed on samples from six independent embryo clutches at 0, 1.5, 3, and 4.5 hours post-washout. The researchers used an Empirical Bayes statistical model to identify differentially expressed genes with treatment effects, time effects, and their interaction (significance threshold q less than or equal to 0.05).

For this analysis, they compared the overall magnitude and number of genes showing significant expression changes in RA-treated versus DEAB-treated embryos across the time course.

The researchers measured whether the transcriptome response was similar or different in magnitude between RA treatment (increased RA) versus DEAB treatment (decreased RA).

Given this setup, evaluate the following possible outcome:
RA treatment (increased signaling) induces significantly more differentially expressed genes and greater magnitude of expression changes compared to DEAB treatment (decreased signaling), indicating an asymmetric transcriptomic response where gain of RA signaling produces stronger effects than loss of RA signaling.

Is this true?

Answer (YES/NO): NO